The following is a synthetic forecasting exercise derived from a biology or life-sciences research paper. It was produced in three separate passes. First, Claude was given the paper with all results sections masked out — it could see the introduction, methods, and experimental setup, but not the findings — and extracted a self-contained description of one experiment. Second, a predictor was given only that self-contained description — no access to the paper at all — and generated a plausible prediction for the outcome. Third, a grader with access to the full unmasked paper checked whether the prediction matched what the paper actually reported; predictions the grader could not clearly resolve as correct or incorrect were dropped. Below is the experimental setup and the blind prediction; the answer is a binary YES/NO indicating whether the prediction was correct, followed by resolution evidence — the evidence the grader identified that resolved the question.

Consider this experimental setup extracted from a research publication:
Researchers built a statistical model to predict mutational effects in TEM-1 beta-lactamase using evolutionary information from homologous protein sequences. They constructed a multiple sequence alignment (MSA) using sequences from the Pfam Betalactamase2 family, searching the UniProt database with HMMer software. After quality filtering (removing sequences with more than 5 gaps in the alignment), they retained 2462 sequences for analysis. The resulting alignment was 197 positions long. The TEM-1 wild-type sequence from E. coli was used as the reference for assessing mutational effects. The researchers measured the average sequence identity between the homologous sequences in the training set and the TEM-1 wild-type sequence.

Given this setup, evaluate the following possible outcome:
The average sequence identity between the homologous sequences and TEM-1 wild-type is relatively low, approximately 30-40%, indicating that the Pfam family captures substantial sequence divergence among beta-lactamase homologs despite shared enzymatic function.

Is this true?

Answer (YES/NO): NO